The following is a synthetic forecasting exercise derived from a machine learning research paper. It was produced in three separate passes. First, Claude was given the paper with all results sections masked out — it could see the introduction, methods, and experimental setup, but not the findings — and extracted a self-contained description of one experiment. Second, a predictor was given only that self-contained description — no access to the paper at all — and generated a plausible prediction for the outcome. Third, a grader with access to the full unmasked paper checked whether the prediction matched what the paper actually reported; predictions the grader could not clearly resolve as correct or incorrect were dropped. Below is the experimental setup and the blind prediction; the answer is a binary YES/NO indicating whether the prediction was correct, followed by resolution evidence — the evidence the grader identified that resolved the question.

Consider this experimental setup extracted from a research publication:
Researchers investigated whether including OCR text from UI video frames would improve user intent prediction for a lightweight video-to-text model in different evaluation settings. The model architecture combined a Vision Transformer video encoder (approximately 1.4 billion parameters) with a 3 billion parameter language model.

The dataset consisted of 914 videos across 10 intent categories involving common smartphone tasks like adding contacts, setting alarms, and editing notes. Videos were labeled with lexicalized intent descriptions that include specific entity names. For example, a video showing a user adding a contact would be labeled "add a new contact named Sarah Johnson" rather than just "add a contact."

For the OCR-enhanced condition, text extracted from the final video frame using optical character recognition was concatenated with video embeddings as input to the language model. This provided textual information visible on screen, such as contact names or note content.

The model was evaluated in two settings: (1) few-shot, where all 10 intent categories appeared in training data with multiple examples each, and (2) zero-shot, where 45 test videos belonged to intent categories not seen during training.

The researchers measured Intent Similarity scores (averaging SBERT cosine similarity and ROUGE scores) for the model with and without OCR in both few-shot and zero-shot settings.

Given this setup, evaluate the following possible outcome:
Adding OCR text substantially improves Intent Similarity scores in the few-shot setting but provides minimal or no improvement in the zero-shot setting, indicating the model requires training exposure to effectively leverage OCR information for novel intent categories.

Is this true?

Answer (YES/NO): YES